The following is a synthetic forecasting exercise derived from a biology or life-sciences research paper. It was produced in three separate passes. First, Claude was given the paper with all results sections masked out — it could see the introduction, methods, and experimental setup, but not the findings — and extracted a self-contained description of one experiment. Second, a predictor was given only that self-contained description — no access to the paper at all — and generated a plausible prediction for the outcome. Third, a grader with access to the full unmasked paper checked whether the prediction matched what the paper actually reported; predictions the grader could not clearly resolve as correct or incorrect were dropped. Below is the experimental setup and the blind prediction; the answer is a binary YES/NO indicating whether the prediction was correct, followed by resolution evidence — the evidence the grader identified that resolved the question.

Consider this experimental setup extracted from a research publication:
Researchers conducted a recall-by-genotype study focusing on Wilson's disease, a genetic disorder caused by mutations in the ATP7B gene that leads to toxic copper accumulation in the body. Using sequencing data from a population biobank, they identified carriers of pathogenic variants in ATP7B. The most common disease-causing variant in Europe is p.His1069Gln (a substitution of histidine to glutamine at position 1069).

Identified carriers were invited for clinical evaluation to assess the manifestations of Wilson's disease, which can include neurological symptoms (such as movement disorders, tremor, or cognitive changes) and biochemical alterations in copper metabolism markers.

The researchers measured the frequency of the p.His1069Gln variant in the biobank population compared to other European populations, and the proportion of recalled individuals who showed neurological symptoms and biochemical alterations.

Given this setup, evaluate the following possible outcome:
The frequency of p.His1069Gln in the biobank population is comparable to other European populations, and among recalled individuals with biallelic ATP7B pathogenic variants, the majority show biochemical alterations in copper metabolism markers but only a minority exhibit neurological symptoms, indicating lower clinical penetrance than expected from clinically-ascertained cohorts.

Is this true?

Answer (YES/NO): NO